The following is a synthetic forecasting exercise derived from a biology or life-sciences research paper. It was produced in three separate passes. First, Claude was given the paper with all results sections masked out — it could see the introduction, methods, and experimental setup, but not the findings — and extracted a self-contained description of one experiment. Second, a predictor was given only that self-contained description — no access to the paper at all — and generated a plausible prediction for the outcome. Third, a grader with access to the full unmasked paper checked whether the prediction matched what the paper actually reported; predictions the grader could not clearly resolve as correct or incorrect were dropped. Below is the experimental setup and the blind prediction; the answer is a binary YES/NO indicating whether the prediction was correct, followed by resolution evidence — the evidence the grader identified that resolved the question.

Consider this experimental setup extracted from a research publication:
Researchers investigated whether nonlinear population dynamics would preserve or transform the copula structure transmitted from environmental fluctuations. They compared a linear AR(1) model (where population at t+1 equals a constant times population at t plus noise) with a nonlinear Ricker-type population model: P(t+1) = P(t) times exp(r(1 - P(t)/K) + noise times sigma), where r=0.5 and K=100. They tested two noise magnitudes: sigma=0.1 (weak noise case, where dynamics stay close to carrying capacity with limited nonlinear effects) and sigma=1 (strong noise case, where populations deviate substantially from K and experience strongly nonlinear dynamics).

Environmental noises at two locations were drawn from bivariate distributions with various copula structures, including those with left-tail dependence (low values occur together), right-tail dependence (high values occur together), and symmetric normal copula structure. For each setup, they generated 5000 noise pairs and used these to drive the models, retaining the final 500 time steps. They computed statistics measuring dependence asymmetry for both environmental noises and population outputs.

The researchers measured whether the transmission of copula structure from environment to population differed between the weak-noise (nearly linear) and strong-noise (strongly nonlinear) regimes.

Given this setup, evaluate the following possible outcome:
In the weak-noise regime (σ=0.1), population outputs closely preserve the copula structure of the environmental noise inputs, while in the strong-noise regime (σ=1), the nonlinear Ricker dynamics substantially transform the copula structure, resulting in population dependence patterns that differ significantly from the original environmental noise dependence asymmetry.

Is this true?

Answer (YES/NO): NO